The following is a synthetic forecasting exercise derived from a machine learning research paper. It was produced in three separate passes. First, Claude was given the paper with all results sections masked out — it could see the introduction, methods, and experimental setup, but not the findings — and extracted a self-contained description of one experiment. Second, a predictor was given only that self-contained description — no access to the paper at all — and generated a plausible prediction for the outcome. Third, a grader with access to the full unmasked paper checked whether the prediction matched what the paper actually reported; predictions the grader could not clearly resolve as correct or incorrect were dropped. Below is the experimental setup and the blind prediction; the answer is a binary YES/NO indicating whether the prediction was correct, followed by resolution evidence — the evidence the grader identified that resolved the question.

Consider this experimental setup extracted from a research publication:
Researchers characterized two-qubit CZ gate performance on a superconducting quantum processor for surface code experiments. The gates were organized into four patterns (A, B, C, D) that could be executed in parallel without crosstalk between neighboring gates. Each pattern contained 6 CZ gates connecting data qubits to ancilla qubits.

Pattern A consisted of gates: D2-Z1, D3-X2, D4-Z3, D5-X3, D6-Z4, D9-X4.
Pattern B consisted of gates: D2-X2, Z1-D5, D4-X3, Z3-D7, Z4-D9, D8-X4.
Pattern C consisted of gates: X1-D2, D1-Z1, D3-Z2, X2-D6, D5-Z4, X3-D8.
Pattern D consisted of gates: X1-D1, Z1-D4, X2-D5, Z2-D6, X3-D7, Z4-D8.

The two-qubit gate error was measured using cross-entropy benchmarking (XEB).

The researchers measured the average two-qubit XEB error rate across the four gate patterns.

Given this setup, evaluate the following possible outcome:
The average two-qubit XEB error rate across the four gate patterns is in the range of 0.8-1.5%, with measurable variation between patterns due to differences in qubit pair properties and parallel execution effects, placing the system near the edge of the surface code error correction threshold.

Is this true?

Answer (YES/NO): YES